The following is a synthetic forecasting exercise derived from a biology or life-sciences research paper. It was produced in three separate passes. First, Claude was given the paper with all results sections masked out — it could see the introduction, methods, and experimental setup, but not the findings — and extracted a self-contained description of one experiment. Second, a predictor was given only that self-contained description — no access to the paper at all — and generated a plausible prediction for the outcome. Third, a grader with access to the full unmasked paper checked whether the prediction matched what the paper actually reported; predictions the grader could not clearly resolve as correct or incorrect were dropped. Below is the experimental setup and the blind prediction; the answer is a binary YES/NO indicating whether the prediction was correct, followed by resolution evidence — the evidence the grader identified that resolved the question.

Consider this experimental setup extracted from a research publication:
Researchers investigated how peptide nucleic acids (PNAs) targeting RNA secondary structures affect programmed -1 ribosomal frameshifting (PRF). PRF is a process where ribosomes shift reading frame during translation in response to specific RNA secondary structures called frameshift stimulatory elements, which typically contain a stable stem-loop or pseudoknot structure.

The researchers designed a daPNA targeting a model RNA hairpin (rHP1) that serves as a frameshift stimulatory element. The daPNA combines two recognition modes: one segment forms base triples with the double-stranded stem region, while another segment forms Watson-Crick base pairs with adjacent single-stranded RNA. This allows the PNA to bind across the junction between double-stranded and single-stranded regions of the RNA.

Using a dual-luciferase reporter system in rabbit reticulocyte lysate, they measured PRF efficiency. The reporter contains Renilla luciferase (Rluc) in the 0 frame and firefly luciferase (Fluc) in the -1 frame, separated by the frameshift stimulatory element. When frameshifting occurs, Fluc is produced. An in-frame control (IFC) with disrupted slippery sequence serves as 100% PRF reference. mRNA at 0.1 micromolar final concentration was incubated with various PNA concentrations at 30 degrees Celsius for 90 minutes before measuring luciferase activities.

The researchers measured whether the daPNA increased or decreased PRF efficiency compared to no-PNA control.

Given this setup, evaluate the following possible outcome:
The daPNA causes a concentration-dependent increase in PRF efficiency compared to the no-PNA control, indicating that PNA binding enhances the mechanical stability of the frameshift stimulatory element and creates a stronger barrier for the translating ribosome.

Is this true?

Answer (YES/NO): YES